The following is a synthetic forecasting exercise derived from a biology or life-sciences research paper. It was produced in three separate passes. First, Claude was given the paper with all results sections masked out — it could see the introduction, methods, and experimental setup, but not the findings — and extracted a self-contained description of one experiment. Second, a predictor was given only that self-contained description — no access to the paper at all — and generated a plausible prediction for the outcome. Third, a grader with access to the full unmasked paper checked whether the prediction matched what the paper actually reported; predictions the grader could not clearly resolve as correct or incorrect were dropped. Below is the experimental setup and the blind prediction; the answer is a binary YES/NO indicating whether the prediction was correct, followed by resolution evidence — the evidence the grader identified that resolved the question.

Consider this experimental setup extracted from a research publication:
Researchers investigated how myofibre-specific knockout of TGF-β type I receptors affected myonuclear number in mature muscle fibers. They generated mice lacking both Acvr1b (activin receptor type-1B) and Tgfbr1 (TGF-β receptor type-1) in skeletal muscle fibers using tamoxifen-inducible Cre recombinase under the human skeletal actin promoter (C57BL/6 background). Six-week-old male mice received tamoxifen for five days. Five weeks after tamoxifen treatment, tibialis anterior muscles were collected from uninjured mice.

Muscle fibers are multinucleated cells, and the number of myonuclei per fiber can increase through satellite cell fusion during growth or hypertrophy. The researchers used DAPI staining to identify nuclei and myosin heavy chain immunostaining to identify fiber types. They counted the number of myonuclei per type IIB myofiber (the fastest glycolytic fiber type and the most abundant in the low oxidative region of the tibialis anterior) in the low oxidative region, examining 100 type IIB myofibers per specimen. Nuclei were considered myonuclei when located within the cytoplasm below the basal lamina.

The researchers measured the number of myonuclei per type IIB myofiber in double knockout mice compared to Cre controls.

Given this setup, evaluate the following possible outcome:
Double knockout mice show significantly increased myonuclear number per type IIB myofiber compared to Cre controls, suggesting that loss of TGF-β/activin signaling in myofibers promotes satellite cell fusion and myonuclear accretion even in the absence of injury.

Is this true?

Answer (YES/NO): NO